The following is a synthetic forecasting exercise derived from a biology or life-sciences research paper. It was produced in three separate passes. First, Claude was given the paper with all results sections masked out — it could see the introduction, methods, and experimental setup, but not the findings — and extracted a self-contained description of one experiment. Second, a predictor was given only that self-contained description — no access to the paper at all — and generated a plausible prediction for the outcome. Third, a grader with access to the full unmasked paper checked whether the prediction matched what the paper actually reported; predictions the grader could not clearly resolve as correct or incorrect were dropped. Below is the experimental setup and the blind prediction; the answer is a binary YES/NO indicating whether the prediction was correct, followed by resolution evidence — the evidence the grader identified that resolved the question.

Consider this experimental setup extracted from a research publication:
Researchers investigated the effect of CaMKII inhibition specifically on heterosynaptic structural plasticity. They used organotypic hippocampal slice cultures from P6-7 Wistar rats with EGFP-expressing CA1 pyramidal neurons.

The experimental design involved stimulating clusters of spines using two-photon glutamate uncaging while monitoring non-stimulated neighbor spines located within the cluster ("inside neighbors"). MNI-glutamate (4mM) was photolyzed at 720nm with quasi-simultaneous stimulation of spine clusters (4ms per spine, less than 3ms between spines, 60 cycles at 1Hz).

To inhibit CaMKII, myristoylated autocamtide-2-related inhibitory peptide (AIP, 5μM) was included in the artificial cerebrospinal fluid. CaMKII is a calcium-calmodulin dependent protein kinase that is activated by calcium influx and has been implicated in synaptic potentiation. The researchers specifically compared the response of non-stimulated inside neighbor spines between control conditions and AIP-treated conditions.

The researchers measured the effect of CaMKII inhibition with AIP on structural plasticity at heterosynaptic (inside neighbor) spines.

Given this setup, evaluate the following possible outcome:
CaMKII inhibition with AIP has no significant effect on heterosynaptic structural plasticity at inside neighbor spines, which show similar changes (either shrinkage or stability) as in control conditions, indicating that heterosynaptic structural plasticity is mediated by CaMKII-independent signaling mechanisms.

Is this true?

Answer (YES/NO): NO